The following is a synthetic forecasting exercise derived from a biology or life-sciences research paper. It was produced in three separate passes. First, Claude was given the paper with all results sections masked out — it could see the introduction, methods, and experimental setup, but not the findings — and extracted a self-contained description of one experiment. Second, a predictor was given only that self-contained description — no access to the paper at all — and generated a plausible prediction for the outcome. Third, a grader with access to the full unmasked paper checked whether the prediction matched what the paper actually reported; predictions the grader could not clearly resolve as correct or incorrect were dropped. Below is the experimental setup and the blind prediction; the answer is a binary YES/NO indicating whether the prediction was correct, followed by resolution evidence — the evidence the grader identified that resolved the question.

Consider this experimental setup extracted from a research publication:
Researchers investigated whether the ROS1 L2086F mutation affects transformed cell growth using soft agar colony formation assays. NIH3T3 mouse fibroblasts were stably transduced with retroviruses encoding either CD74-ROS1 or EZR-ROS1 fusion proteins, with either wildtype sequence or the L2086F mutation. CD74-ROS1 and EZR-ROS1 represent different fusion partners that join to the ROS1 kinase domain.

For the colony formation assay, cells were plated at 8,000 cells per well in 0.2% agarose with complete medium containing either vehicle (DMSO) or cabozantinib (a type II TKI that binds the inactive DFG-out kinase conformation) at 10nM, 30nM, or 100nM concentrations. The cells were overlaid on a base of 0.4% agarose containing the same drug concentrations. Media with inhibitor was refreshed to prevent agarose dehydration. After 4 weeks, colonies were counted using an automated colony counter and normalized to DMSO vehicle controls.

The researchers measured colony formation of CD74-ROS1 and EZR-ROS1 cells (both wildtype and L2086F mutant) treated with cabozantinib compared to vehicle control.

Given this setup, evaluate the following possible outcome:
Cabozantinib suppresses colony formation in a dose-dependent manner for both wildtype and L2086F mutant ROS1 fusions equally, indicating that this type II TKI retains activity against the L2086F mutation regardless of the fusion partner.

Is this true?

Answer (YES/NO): NO